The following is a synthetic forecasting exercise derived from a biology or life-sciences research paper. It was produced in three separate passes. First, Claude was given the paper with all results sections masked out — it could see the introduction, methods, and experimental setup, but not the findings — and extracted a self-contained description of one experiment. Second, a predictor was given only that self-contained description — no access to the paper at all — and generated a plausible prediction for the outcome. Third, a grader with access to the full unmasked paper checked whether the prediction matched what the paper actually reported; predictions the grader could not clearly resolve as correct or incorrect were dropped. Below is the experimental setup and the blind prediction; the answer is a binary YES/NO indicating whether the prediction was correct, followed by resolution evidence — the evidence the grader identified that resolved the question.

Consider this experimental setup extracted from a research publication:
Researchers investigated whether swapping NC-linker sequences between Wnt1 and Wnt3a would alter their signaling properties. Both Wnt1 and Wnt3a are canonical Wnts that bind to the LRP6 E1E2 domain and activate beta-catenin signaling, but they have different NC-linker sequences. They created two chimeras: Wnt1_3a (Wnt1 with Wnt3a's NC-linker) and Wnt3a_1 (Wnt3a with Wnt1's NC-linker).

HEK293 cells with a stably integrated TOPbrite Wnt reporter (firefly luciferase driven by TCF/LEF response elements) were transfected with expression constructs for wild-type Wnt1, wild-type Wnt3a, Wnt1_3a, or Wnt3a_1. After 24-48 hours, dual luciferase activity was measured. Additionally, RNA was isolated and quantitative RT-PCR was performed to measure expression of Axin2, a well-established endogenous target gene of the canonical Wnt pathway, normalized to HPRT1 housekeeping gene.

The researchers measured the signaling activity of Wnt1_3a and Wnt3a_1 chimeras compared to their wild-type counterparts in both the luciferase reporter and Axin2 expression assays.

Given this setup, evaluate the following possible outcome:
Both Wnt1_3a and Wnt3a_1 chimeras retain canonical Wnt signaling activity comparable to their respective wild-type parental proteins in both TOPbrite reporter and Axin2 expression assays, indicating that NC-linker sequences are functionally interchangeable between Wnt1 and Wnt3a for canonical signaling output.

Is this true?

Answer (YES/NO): NO